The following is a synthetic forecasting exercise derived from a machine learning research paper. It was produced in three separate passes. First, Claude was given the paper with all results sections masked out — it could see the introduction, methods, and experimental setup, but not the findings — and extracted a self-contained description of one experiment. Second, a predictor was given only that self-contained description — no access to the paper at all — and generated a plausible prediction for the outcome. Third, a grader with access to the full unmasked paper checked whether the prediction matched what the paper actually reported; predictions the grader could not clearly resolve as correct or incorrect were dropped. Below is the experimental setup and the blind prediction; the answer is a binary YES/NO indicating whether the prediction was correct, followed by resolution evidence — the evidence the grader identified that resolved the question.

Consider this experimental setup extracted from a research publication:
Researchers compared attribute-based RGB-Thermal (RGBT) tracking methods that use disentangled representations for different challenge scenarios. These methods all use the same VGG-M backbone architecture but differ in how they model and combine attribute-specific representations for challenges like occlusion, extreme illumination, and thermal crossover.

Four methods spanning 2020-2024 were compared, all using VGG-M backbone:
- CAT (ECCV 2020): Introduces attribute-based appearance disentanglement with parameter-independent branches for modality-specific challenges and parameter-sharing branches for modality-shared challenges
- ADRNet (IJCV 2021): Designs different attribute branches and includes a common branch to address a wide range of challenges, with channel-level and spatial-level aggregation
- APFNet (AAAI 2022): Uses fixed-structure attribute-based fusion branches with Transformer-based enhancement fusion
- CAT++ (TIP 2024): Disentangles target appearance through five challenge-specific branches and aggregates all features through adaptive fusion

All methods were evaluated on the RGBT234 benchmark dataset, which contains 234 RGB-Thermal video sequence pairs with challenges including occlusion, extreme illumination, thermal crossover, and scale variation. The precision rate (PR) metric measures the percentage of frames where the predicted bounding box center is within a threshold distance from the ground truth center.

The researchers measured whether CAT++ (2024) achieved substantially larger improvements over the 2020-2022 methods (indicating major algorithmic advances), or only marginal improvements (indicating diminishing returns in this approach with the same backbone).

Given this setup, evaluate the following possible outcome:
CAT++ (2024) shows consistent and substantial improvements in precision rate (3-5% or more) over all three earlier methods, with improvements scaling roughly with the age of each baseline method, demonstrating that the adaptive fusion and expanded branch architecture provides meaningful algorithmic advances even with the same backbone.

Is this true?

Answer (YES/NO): NO